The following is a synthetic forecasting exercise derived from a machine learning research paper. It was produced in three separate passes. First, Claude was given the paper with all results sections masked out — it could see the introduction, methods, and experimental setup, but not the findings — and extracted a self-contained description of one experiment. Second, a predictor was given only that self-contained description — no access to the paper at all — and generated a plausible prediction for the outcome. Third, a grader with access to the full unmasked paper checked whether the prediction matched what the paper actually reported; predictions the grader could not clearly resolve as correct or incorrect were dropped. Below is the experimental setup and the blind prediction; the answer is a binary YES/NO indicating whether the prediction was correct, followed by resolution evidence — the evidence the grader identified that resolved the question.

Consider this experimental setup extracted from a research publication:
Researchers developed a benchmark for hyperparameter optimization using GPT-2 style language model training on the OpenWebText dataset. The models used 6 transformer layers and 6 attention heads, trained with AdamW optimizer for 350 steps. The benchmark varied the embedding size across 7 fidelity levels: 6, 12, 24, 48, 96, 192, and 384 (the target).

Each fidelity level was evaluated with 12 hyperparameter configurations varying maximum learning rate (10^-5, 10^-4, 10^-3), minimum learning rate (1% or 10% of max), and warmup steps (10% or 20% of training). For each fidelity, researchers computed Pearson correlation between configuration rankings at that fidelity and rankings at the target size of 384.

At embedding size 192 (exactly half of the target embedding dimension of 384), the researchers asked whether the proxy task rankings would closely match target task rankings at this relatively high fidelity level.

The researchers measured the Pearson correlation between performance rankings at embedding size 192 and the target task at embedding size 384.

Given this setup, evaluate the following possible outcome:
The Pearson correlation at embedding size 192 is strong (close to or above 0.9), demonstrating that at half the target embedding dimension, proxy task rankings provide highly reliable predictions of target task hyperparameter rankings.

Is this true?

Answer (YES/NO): YES